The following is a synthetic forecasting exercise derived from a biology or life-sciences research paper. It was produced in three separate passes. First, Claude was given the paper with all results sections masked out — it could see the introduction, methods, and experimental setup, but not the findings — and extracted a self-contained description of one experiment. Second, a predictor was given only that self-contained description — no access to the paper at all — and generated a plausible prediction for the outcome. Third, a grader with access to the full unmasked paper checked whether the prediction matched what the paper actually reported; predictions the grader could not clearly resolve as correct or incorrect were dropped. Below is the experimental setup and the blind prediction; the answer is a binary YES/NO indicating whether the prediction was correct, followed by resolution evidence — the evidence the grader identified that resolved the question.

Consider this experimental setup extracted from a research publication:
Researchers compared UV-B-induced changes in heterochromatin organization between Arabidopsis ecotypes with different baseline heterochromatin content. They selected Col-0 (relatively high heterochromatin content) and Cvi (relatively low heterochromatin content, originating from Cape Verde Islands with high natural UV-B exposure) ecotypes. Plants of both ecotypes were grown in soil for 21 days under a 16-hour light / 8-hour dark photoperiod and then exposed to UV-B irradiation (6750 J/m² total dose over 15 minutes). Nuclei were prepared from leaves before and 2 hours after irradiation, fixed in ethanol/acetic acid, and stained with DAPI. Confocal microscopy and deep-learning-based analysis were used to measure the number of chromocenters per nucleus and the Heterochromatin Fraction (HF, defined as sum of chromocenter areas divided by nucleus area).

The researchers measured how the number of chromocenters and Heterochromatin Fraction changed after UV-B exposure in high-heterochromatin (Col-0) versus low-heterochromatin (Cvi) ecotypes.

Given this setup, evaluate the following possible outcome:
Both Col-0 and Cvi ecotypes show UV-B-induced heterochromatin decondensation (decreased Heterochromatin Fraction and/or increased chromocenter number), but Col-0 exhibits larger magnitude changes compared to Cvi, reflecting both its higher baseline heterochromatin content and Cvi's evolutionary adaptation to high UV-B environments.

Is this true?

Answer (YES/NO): NO